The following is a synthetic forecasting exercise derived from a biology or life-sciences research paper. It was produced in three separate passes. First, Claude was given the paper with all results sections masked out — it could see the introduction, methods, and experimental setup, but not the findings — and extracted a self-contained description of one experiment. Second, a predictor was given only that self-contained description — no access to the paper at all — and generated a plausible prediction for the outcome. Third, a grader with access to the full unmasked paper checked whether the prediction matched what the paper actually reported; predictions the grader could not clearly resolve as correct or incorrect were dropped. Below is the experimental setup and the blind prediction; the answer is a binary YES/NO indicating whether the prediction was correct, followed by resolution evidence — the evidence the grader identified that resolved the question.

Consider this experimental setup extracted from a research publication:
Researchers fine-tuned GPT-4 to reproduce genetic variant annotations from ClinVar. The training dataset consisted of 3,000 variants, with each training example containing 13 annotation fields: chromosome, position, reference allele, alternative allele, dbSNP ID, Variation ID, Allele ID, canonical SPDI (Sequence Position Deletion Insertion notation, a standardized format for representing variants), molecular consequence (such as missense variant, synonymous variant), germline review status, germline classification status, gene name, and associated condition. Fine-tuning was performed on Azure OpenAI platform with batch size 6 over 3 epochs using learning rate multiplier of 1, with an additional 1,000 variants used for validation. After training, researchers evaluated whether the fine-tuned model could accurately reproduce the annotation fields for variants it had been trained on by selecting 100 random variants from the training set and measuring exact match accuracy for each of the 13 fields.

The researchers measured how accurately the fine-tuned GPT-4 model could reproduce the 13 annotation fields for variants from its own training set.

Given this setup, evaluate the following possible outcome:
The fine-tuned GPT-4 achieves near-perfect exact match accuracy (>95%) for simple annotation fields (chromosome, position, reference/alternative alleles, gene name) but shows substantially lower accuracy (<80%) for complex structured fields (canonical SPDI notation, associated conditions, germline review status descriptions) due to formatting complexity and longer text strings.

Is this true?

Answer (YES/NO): NO